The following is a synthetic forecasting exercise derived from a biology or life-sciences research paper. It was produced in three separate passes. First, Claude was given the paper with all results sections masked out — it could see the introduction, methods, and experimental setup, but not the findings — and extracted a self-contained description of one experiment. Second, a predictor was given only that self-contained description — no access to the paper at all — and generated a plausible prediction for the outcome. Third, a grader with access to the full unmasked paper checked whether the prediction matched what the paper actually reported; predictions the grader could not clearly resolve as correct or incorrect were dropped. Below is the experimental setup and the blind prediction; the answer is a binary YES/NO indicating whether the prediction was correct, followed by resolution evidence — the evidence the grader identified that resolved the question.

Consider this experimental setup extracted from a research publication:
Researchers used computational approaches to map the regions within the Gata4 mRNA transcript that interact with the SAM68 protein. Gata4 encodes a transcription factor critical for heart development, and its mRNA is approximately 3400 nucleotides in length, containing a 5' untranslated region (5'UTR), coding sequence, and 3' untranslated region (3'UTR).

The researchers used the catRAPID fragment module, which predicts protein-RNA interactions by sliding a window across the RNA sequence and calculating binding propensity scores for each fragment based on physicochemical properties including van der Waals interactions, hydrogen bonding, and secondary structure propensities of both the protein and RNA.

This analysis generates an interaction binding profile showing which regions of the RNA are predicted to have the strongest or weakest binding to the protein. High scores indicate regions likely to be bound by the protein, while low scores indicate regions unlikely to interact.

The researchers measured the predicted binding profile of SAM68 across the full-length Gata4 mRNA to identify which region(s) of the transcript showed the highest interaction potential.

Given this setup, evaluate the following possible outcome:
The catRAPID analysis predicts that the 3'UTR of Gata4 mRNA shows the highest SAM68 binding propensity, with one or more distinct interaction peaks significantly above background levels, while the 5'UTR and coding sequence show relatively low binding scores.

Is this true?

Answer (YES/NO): NO